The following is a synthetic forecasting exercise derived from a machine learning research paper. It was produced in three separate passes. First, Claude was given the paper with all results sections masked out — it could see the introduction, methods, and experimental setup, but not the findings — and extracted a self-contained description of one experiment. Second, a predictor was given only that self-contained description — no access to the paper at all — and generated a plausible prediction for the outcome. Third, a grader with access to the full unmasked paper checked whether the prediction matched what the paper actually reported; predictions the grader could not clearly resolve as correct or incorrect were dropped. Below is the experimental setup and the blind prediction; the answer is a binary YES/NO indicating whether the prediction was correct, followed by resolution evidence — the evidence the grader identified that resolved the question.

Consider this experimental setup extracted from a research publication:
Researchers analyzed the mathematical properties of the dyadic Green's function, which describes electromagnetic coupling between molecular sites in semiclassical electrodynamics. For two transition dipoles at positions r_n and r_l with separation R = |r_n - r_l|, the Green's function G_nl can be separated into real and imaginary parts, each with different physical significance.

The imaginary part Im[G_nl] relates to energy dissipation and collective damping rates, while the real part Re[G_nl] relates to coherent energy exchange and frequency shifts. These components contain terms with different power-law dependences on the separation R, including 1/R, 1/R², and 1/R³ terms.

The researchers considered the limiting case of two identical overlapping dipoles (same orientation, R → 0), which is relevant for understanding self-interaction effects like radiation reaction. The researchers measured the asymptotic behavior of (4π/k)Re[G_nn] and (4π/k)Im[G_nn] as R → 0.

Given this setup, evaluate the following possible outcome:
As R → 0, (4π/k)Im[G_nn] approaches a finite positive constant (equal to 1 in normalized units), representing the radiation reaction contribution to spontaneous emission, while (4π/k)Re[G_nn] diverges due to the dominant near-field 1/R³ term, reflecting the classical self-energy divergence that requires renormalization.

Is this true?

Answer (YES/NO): NO